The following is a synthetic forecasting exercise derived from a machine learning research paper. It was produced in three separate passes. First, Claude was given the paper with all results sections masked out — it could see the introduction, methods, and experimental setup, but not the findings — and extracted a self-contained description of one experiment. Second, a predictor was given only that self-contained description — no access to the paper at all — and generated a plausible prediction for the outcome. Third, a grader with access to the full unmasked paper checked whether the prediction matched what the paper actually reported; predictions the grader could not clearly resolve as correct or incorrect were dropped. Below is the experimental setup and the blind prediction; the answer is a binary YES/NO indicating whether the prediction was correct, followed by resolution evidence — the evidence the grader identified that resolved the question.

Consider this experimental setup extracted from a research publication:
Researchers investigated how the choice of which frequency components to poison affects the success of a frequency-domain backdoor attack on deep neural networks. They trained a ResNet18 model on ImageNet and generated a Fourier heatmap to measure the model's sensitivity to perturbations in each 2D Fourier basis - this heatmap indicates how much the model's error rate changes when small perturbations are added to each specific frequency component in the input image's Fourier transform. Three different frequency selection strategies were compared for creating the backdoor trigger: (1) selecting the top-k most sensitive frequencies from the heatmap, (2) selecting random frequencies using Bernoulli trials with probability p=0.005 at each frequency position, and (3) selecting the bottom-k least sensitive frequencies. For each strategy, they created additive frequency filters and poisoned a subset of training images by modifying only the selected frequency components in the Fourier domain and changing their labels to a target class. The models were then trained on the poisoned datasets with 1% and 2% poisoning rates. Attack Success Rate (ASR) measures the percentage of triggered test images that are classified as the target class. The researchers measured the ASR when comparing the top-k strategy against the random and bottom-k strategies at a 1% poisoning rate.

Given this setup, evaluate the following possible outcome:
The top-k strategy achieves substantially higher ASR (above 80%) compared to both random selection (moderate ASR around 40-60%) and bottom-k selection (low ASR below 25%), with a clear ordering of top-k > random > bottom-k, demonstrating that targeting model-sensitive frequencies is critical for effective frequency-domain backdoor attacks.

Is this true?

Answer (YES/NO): YES